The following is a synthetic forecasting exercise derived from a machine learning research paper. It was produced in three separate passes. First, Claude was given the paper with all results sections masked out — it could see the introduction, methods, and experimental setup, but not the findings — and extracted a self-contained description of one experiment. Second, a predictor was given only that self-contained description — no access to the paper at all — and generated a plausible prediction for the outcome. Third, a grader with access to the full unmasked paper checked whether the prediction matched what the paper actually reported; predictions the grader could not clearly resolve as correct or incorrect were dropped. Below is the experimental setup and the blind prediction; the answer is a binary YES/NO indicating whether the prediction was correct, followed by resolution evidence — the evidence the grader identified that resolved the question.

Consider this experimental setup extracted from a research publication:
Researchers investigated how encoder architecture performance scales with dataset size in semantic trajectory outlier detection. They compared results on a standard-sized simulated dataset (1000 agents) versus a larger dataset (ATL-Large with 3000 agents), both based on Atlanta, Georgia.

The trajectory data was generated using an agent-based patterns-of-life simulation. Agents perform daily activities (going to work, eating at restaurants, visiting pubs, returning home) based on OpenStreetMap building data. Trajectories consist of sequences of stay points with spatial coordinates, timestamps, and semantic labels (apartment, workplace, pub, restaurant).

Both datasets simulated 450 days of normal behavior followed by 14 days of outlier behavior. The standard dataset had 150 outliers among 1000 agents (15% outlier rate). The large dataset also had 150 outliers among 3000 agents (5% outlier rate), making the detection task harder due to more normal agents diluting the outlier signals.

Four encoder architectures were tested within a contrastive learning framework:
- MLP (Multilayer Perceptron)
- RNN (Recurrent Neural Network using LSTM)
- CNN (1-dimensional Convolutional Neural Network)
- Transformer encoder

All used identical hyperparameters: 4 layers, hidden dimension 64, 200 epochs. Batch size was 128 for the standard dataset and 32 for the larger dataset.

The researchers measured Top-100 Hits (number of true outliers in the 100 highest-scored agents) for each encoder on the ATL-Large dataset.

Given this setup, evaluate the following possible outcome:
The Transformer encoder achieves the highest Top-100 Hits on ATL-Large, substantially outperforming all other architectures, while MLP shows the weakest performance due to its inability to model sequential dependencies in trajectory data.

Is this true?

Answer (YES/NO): NO